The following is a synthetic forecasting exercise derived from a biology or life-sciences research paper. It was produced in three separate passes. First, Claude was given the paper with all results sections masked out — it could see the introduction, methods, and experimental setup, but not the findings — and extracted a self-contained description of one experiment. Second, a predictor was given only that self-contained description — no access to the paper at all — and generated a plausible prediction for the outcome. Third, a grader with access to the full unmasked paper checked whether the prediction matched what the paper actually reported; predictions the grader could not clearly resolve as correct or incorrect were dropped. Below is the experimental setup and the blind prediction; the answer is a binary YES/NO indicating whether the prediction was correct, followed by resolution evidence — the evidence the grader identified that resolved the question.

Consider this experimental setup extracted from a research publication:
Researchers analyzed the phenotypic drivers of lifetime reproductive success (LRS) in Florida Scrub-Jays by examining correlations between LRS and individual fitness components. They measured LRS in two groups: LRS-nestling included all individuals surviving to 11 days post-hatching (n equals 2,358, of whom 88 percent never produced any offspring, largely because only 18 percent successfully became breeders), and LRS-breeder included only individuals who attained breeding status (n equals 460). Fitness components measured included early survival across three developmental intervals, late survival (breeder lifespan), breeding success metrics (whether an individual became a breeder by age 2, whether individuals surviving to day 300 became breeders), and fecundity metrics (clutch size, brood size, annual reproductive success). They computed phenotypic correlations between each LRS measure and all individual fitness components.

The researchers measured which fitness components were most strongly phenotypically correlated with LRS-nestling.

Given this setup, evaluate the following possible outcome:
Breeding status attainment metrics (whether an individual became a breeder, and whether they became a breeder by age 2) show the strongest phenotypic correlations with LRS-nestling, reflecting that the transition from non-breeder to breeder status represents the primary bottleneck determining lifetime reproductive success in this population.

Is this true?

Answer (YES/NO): NO